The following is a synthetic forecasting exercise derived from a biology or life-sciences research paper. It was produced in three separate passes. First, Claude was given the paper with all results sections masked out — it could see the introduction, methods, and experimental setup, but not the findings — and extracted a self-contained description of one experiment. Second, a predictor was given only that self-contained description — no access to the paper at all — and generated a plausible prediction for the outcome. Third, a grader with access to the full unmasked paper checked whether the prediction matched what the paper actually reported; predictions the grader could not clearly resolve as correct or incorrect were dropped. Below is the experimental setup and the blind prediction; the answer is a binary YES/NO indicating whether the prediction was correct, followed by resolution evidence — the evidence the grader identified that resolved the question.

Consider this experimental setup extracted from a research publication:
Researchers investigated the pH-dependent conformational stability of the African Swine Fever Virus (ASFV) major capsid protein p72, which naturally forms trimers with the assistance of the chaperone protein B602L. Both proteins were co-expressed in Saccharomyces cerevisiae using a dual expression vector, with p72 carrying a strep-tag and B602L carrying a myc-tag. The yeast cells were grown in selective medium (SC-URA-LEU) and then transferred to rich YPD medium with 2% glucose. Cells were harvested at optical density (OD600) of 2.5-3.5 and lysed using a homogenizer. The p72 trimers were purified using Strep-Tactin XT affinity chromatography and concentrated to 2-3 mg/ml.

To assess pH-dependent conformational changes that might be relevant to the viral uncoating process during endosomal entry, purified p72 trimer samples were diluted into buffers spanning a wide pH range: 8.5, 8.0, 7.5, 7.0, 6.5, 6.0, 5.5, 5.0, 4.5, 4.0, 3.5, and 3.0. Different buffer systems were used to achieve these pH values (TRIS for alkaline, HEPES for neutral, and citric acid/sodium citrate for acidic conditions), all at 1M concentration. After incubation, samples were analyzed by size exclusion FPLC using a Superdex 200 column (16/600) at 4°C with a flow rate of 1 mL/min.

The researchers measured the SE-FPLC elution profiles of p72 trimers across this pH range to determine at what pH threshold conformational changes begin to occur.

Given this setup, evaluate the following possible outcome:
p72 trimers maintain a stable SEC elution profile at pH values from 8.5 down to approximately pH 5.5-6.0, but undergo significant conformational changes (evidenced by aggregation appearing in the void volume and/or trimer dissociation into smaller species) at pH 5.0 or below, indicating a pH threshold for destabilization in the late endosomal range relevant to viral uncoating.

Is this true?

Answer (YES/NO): YES